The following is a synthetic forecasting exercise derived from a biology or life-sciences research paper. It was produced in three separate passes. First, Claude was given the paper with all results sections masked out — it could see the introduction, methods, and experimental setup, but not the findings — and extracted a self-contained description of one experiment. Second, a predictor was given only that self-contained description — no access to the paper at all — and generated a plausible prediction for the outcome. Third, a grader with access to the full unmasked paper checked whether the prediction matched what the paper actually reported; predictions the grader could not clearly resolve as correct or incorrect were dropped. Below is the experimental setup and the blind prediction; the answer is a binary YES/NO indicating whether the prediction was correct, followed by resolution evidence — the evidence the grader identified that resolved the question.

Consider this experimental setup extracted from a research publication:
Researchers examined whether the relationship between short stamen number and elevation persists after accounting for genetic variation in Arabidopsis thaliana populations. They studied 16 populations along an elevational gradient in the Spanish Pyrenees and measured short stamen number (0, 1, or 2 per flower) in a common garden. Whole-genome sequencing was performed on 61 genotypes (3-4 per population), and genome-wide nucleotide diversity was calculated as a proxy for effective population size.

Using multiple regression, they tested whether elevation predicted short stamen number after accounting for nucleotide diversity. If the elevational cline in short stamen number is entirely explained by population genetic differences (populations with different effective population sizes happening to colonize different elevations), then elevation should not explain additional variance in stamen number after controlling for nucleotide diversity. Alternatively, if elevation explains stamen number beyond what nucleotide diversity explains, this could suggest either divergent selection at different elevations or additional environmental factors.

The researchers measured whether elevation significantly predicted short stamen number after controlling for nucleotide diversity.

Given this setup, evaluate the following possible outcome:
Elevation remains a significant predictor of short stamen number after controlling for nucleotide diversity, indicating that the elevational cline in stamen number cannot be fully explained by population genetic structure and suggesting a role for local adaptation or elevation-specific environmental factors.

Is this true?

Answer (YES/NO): YES